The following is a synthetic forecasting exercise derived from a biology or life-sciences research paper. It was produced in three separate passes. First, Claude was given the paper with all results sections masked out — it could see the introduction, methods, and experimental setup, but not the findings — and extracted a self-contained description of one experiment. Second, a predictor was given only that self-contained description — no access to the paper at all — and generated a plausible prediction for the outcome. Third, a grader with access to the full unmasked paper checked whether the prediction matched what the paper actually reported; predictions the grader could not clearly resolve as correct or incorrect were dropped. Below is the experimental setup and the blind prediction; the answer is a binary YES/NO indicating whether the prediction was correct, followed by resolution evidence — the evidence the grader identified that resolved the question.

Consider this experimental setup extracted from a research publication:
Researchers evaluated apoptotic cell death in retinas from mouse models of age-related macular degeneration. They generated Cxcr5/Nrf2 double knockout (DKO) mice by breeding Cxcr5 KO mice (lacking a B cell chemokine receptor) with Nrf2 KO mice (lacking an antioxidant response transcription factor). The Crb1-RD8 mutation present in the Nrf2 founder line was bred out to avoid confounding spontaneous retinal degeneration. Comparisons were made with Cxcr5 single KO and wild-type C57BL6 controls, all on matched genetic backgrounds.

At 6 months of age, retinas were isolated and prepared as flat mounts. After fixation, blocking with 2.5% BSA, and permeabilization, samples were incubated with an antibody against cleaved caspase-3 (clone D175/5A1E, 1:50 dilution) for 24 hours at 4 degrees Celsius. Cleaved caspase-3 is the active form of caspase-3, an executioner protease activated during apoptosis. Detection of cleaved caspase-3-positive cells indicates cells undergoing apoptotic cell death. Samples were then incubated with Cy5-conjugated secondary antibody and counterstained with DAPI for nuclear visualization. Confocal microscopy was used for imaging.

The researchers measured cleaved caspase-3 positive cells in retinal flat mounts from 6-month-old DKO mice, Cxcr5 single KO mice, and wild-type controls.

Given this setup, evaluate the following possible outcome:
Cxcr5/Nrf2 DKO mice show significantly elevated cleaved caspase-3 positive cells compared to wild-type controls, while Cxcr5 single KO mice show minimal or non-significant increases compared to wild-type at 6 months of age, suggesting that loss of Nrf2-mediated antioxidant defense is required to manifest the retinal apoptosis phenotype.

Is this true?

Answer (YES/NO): NO